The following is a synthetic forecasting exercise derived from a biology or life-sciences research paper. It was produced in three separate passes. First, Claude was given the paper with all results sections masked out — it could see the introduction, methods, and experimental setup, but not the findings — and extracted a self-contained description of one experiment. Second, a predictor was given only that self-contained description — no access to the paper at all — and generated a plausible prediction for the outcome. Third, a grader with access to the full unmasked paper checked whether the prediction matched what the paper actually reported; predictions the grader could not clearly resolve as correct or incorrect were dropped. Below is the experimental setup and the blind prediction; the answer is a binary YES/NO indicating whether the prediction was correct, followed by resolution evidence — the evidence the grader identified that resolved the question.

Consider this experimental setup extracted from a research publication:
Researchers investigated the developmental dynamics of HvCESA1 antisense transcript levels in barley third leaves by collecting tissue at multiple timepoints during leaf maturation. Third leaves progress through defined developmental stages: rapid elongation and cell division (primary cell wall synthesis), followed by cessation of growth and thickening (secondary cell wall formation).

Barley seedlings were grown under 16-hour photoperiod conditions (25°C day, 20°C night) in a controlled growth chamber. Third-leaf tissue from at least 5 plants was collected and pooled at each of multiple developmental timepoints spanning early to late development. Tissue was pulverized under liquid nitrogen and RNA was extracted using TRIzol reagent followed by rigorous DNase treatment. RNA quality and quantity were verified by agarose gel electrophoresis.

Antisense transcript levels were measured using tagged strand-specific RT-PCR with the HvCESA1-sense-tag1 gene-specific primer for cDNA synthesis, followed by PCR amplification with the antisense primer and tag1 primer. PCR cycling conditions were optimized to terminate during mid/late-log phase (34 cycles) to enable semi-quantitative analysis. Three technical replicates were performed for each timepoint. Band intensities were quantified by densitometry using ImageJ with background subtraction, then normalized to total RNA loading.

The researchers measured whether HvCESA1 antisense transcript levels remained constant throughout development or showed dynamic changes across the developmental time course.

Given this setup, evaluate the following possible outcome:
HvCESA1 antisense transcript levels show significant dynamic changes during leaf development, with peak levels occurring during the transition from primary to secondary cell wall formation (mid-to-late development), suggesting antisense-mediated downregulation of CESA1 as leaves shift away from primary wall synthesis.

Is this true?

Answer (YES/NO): YES